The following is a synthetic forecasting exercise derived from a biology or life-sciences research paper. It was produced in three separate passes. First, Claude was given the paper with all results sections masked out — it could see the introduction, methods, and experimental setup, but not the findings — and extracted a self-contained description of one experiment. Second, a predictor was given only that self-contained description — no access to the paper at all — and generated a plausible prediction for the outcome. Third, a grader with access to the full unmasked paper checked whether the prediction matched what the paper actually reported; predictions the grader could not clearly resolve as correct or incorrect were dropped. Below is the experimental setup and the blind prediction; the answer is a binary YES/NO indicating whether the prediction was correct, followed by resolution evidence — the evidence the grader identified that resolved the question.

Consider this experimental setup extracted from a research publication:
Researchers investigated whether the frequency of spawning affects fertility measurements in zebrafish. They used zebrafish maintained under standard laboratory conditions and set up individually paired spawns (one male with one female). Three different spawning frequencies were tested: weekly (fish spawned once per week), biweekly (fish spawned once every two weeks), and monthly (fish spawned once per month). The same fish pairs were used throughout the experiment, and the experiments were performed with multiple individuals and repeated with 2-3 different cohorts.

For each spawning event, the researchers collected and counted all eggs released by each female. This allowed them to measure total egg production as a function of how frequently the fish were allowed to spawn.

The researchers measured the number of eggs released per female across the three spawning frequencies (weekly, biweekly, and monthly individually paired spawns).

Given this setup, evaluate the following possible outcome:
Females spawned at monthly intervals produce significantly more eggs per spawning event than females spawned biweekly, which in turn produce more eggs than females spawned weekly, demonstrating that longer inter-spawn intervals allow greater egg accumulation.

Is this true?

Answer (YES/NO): NO